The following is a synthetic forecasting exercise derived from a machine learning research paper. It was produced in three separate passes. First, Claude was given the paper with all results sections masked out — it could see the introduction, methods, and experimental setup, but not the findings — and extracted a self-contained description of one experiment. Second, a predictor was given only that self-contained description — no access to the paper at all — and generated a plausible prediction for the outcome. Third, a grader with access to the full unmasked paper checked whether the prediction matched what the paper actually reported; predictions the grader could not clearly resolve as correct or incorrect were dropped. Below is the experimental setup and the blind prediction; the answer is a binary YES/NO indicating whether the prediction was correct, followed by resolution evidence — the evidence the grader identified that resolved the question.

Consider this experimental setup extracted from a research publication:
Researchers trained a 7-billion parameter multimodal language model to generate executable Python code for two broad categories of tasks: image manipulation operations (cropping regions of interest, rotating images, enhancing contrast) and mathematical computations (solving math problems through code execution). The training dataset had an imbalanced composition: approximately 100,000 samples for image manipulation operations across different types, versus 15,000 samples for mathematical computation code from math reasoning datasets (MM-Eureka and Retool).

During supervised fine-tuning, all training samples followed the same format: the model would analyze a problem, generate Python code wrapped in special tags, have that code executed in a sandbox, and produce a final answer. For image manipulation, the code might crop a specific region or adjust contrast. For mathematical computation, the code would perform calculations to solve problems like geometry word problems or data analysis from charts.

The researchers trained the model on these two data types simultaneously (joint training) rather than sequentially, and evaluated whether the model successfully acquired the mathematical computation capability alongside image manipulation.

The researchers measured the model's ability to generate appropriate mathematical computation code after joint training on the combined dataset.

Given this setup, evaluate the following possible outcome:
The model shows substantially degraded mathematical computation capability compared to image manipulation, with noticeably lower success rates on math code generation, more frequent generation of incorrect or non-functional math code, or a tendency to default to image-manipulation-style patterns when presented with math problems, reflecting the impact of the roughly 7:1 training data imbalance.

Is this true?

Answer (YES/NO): YES